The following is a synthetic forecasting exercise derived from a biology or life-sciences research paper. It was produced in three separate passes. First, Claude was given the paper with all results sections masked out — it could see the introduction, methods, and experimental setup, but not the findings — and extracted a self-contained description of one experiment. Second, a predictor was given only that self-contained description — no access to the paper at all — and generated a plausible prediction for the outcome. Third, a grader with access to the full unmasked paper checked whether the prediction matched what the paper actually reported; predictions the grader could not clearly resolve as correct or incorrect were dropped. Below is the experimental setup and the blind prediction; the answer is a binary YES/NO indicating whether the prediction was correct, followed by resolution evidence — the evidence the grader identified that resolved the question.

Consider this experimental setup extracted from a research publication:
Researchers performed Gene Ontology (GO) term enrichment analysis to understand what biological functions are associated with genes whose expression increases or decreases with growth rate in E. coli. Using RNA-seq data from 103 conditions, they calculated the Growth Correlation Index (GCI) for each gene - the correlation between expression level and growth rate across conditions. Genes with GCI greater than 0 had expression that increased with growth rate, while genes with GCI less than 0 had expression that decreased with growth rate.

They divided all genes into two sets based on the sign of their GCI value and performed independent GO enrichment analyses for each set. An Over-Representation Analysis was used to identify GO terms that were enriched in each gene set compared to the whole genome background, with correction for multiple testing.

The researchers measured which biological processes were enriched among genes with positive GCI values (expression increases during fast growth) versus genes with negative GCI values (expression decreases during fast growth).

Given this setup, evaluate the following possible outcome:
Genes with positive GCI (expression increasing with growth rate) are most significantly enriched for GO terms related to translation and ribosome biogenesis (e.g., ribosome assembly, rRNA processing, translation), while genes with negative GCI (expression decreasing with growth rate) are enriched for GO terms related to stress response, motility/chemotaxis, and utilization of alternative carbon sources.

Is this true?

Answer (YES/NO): NO